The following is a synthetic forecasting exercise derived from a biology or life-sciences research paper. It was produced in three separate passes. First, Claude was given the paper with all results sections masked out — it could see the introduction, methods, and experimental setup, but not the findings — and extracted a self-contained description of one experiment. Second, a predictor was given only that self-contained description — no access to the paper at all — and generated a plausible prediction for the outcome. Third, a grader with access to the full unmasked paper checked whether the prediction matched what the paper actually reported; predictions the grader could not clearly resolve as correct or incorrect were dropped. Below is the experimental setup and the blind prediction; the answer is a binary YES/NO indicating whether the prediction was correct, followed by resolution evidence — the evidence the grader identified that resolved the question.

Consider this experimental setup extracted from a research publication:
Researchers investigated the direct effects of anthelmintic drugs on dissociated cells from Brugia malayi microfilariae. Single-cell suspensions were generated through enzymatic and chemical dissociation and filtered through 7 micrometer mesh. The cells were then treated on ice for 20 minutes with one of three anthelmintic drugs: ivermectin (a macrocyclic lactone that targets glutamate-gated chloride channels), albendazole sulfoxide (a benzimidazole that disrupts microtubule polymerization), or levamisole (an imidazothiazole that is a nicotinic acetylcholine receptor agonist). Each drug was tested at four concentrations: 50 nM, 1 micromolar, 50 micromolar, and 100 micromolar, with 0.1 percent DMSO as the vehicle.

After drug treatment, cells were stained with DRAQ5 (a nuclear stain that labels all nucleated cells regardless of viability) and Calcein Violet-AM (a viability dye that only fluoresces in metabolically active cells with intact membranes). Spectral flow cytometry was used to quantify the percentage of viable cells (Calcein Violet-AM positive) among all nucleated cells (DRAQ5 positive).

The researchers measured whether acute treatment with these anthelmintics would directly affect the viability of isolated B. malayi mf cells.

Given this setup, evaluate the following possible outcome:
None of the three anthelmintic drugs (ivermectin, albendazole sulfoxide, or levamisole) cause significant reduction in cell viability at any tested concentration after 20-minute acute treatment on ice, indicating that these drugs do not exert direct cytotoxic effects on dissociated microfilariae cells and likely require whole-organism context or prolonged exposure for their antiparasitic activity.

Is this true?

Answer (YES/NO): NO